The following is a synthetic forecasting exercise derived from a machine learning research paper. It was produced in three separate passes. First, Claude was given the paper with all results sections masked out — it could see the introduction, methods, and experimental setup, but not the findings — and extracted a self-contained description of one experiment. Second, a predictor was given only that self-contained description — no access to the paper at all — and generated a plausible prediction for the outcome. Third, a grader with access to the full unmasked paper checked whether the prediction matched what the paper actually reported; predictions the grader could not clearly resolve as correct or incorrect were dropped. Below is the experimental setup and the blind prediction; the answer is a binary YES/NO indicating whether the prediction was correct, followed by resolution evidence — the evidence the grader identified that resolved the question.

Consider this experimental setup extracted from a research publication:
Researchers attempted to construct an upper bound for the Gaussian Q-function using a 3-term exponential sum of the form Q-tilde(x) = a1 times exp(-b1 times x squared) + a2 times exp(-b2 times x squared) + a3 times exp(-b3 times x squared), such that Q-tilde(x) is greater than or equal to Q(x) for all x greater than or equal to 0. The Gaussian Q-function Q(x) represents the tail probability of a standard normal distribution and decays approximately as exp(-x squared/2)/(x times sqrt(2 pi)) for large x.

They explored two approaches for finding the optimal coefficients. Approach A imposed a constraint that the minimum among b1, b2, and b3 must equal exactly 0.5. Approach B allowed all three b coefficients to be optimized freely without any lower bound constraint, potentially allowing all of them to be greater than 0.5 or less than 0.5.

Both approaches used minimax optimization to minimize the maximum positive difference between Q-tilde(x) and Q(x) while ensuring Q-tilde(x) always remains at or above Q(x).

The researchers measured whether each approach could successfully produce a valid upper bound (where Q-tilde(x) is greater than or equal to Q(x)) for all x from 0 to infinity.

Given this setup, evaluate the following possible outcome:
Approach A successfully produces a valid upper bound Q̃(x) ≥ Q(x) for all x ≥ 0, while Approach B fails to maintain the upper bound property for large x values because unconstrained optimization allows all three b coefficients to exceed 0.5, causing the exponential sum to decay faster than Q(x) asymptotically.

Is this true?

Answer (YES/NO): YES